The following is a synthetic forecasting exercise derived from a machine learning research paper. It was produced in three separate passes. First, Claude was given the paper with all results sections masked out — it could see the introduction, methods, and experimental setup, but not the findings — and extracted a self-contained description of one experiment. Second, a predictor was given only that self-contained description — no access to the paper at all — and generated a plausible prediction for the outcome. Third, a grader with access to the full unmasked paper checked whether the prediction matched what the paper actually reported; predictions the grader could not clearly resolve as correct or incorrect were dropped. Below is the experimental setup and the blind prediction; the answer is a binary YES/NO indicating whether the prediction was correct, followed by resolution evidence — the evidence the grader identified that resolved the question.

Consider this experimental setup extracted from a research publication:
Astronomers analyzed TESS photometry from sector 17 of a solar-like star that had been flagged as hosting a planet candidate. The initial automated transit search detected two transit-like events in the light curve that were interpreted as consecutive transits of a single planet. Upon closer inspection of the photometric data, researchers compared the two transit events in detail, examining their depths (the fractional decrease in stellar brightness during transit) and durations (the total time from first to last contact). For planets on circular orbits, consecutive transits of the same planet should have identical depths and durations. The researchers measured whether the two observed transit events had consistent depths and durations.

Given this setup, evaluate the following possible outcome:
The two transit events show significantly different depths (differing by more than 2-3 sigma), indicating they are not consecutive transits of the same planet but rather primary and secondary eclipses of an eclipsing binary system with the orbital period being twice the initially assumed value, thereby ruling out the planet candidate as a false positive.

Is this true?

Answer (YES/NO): NO